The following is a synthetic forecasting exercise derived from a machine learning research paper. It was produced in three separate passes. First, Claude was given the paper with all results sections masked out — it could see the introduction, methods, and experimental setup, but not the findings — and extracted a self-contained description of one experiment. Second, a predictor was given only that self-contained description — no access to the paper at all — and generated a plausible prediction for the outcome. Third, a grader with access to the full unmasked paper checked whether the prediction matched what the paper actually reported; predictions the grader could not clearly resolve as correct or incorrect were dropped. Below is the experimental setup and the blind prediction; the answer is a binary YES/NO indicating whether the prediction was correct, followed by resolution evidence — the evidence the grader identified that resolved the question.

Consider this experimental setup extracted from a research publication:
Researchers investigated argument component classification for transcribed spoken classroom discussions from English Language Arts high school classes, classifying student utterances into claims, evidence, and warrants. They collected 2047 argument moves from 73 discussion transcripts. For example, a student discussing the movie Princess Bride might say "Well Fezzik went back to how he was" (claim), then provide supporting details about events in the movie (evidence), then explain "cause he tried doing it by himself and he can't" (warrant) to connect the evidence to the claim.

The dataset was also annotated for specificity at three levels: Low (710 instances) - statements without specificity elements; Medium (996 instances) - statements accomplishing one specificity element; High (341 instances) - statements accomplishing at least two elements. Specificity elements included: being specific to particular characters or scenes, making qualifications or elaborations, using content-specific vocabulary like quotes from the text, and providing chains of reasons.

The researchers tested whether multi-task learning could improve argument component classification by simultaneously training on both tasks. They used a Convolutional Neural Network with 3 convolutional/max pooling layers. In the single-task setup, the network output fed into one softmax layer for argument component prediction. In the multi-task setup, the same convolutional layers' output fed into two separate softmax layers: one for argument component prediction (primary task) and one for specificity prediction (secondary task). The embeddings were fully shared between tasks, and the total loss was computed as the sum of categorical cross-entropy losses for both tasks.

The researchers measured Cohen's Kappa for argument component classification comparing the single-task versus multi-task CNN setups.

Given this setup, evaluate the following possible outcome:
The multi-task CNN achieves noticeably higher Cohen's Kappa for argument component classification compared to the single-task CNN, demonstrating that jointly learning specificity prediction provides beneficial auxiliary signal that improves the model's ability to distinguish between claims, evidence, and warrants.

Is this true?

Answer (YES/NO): YES